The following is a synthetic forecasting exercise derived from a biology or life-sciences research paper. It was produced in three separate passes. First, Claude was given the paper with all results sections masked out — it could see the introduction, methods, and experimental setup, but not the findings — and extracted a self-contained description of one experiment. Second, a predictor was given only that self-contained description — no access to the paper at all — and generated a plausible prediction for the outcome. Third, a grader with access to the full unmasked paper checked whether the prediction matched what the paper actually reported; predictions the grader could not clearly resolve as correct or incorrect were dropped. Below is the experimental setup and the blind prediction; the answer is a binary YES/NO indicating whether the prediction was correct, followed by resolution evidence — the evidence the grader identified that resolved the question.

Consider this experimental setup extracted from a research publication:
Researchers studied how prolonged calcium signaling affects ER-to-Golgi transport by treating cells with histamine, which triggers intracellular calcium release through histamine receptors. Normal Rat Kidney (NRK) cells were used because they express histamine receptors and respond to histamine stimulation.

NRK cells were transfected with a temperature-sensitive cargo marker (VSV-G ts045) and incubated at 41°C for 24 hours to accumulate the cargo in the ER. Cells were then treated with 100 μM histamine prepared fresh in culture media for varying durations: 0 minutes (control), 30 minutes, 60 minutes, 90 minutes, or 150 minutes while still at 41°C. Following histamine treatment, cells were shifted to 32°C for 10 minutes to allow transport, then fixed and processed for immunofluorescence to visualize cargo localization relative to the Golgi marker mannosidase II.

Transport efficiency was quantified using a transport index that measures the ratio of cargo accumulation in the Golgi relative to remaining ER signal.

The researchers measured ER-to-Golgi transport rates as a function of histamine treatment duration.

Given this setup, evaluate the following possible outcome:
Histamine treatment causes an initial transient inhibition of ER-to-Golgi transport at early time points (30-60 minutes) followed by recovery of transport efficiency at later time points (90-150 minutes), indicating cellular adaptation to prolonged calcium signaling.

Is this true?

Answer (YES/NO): NO